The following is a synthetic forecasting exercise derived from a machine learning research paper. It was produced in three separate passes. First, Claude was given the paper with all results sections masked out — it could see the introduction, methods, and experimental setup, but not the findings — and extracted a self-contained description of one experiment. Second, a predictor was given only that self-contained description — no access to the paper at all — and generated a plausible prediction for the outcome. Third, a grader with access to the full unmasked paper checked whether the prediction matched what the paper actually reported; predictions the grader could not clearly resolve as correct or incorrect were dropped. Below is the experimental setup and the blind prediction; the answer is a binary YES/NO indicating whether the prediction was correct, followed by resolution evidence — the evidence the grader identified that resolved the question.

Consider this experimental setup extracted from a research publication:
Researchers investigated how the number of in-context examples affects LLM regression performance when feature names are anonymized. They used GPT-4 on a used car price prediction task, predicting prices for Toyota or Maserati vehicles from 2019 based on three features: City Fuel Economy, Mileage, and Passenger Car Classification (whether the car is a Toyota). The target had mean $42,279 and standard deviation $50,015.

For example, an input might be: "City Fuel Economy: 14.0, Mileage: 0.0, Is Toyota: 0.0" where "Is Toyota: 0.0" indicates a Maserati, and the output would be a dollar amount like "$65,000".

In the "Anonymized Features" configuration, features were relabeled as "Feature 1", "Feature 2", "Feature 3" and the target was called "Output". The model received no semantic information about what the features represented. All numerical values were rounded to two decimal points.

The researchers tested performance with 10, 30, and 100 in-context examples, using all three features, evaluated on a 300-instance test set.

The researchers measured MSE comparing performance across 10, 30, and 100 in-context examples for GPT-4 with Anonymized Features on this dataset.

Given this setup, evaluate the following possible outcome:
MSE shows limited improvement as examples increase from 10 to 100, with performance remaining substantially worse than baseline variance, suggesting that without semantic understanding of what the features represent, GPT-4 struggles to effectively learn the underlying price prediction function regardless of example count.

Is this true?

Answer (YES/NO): NO